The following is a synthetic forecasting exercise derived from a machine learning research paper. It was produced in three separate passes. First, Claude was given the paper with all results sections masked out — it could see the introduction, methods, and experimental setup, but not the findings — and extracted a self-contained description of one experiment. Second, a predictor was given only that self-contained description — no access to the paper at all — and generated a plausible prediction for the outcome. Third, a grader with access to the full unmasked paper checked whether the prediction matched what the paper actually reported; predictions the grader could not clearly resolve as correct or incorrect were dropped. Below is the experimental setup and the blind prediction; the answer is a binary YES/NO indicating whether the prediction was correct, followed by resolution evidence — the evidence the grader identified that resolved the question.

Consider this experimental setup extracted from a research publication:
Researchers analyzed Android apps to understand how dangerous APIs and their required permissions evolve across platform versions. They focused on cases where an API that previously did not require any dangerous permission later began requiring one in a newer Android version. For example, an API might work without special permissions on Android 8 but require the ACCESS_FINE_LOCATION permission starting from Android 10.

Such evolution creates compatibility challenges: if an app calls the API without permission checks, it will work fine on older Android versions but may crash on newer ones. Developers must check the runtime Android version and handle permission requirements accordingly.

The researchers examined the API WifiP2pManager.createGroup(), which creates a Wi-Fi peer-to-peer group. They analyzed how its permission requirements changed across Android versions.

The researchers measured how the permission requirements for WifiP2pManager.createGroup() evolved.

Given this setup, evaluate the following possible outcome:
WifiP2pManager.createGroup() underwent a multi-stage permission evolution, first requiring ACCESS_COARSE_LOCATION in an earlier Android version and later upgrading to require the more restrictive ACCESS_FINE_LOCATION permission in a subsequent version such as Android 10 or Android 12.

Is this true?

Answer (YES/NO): NO